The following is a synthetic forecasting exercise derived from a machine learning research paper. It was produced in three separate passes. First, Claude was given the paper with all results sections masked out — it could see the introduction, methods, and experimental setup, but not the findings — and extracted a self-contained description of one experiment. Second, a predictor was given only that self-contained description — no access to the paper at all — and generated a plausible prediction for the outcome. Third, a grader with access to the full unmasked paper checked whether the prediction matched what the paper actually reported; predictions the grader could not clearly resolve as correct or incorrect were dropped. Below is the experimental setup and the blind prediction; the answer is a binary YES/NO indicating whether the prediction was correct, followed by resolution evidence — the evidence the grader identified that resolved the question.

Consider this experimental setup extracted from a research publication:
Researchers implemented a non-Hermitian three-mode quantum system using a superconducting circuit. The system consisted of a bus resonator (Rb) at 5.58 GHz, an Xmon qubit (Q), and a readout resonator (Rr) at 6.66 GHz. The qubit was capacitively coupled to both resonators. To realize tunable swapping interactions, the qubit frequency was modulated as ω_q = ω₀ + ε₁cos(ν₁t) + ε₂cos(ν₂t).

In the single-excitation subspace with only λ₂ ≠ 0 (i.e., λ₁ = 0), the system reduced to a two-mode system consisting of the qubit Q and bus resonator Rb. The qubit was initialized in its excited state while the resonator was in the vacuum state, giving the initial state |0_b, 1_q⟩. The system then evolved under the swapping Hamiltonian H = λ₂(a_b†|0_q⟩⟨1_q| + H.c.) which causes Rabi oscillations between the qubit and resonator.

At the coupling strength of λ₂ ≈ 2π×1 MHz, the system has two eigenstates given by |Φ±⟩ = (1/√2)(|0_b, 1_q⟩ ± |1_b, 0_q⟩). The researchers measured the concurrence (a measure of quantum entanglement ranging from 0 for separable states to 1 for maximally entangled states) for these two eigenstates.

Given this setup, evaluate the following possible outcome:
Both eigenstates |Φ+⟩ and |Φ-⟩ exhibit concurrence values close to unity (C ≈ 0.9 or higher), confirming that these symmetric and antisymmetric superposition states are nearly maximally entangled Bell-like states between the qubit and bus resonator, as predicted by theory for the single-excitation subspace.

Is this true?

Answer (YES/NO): YES